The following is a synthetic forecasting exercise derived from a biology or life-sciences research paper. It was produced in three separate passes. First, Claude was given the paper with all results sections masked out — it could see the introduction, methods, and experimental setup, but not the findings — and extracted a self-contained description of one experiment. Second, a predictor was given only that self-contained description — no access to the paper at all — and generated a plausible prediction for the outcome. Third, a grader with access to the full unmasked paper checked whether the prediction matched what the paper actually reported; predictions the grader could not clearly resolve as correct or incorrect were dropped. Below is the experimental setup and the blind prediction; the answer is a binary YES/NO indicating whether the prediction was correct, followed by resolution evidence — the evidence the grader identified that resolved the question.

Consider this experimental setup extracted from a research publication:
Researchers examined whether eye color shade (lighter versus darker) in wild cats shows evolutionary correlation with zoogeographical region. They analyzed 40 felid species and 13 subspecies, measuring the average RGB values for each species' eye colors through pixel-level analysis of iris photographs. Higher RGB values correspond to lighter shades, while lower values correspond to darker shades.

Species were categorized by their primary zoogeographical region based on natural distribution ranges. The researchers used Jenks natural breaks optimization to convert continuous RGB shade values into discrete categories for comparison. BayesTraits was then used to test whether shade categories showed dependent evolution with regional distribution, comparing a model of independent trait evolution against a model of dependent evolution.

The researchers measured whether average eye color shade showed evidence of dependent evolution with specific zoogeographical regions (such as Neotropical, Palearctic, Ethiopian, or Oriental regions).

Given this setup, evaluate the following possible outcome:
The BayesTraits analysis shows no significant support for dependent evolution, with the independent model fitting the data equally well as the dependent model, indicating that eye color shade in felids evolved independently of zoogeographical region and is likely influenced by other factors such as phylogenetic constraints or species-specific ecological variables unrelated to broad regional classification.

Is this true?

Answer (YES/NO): NO